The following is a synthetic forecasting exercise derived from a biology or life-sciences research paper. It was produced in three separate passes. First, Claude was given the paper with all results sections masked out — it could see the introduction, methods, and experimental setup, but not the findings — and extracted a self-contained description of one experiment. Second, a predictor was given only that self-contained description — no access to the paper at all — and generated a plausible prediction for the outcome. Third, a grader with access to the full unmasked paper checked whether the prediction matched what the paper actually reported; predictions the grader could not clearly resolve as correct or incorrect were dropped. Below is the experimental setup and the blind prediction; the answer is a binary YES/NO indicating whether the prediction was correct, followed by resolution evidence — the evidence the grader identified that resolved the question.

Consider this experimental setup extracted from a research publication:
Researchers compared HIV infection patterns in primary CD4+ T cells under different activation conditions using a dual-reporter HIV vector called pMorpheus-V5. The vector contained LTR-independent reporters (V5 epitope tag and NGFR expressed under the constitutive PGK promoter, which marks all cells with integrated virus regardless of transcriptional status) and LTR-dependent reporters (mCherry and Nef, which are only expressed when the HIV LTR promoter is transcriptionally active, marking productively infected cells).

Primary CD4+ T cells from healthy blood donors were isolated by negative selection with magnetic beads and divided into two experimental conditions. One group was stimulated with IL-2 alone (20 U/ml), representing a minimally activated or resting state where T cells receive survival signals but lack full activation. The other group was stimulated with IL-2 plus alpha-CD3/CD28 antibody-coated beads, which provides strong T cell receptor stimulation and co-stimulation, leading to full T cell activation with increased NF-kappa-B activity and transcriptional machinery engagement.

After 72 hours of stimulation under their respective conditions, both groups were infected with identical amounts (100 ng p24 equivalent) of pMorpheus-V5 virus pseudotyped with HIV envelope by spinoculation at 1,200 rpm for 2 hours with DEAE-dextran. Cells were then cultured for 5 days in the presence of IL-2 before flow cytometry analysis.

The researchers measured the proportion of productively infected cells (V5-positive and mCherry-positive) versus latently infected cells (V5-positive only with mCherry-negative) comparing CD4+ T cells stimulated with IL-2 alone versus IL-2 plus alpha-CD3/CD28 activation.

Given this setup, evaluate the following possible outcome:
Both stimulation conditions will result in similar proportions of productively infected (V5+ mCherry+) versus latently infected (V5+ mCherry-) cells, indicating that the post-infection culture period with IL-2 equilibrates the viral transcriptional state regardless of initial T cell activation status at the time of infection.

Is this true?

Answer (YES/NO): NO